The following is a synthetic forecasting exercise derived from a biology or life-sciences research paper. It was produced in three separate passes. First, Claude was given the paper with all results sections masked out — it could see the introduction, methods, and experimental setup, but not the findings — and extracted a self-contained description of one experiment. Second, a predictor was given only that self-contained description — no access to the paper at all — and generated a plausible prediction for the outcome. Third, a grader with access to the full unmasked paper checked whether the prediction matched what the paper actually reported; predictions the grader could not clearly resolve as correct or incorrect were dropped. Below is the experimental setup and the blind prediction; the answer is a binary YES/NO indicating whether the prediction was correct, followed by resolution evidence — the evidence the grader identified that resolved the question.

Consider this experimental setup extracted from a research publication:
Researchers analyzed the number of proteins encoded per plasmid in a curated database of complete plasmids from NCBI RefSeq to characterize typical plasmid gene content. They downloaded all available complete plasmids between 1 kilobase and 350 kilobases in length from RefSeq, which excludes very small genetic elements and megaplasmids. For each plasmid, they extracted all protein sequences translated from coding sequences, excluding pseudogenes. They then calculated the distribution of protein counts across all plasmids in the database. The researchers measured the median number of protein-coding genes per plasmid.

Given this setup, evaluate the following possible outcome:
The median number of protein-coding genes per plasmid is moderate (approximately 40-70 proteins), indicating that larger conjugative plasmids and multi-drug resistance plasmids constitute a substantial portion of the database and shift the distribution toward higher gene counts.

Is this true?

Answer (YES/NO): YES